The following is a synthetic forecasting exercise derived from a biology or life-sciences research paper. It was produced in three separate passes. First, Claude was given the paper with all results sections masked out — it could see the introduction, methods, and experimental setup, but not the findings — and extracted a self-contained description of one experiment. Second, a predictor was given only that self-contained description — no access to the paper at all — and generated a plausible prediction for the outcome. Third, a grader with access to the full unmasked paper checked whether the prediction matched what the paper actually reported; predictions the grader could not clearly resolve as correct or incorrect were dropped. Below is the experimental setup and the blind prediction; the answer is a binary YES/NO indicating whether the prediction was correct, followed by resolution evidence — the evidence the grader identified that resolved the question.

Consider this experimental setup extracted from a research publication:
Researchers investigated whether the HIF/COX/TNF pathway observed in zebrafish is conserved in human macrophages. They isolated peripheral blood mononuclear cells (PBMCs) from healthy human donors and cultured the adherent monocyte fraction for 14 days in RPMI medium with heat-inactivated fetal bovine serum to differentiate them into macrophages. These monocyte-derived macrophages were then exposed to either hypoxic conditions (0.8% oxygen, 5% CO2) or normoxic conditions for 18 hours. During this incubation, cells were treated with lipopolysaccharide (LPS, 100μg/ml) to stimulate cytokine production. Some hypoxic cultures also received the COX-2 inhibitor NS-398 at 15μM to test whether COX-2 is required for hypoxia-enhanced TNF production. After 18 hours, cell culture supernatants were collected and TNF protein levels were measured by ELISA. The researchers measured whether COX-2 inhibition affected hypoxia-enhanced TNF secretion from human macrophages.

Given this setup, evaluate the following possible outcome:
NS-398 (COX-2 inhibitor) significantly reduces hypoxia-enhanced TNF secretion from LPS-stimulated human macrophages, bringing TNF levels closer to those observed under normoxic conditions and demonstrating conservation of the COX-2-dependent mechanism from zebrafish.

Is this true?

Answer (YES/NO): YES